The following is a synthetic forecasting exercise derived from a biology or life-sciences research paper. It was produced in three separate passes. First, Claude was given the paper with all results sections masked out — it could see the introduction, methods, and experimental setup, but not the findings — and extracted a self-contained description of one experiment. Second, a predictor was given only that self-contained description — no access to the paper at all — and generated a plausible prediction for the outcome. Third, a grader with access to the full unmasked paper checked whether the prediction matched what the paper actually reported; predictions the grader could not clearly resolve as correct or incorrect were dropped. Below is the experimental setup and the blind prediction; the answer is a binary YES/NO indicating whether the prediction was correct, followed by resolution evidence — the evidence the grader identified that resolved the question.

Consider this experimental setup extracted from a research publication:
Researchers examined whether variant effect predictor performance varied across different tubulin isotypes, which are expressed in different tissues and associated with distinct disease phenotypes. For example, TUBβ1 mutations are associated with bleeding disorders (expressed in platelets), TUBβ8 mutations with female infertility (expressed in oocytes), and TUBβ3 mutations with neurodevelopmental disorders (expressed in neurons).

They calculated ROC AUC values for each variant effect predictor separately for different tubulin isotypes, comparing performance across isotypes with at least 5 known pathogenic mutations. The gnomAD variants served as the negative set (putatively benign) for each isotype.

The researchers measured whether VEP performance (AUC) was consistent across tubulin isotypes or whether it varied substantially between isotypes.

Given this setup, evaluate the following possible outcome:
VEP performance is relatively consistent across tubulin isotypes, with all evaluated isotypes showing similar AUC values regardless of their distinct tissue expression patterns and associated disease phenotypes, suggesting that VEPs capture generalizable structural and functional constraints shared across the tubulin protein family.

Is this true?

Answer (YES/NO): NO